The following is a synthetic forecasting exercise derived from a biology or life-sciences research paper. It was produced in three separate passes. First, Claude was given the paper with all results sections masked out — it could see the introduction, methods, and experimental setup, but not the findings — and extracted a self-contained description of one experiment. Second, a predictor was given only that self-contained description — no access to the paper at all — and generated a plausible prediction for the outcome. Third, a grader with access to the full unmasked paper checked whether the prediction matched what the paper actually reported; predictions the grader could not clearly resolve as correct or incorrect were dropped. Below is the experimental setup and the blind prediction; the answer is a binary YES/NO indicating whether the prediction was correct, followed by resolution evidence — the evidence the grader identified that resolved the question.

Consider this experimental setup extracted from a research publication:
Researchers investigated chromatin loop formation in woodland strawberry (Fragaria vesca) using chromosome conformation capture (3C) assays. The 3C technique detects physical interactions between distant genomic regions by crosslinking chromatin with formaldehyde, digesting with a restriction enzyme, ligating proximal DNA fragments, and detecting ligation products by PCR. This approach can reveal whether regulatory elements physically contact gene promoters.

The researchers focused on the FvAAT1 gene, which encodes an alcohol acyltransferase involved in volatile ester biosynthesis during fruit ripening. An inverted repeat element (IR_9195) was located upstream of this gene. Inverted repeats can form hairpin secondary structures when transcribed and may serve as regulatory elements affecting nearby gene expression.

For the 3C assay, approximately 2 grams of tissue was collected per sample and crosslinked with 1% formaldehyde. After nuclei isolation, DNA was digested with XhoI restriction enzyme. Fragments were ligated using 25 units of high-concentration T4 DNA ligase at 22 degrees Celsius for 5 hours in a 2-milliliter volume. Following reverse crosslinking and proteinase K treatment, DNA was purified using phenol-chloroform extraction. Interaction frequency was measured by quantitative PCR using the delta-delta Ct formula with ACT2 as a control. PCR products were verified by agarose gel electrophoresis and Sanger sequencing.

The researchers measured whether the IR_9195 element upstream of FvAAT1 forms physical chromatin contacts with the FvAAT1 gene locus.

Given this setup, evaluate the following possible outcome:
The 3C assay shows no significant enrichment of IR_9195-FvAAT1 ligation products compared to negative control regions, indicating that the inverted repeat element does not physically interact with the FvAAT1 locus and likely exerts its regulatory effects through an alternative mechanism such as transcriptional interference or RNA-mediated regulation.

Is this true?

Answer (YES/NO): NO